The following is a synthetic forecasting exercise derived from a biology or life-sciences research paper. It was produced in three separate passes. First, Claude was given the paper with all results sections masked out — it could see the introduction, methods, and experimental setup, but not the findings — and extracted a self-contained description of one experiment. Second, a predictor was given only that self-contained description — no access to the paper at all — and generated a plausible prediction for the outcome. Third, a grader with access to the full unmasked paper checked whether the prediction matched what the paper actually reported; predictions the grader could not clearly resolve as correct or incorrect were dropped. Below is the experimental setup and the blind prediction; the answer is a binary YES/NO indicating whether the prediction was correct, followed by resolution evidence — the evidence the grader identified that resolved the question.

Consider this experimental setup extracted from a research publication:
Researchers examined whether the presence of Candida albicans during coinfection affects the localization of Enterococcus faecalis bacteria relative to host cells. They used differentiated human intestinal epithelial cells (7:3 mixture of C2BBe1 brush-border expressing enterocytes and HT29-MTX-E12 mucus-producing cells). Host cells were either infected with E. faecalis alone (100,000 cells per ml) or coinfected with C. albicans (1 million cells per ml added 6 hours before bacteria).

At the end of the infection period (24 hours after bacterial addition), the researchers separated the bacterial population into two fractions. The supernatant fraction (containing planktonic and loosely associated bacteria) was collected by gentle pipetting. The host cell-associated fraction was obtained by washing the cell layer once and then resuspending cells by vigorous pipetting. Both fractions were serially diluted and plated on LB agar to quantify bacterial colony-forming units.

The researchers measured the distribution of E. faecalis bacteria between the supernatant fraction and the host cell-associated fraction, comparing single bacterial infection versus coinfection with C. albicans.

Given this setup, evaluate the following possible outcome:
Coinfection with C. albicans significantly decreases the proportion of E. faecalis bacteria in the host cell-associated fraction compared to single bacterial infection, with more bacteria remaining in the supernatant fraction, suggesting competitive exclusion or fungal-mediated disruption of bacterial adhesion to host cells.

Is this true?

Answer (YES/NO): NO